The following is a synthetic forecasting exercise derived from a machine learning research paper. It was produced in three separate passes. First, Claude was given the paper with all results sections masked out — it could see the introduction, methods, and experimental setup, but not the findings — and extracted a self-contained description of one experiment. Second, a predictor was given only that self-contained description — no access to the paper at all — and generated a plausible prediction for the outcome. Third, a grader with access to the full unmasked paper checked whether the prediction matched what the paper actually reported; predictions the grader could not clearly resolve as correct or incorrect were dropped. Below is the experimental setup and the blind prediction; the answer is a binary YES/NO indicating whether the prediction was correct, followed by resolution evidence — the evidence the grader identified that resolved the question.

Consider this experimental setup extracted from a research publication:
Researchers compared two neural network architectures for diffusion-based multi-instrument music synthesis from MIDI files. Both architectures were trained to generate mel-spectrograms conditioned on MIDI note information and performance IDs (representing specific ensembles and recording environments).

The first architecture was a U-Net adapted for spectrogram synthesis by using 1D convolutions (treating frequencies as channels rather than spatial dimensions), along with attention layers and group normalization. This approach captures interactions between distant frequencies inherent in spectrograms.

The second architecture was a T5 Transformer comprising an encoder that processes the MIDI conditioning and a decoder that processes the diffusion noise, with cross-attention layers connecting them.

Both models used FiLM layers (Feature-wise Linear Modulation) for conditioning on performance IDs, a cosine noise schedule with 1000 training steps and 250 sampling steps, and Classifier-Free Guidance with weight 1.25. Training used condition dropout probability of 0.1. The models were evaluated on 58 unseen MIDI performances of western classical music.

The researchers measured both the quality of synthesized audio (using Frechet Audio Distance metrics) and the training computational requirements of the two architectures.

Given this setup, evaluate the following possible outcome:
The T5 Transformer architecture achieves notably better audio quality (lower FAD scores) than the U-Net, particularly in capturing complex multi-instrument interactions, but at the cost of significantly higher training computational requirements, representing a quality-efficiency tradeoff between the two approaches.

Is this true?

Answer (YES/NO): NO